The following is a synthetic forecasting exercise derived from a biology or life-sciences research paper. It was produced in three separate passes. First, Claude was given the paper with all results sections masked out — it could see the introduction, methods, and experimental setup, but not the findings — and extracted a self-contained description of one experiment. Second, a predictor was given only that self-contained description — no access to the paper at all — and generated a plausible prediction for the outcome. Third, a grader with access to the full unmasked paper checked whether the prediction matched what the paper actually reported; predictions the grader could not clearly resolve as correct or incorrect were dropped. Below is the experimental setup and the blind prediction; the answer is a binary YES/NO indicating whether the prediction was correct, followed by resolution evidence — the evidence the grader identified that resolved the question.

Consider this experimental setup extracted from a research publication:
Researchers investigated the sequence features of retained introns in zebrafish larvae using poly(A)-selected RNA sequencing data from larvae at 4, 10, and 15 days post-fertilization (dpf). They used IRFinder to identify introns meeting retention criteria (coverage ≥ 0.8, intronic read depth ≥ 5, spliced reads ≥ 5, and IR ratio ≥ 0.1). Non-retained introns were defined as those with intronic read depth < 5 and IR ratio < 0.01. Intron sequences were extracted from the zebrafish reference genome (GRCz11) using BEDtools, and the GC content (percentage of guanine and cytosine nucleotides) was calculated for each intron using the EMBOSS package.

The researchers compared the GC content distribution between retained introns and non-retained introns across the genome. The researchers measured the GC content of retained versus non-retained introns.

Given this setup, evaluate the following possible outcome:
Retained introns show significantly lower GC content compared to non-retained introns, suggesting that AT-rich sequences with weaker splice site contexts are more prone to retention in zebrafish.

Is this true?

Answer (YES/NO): NO